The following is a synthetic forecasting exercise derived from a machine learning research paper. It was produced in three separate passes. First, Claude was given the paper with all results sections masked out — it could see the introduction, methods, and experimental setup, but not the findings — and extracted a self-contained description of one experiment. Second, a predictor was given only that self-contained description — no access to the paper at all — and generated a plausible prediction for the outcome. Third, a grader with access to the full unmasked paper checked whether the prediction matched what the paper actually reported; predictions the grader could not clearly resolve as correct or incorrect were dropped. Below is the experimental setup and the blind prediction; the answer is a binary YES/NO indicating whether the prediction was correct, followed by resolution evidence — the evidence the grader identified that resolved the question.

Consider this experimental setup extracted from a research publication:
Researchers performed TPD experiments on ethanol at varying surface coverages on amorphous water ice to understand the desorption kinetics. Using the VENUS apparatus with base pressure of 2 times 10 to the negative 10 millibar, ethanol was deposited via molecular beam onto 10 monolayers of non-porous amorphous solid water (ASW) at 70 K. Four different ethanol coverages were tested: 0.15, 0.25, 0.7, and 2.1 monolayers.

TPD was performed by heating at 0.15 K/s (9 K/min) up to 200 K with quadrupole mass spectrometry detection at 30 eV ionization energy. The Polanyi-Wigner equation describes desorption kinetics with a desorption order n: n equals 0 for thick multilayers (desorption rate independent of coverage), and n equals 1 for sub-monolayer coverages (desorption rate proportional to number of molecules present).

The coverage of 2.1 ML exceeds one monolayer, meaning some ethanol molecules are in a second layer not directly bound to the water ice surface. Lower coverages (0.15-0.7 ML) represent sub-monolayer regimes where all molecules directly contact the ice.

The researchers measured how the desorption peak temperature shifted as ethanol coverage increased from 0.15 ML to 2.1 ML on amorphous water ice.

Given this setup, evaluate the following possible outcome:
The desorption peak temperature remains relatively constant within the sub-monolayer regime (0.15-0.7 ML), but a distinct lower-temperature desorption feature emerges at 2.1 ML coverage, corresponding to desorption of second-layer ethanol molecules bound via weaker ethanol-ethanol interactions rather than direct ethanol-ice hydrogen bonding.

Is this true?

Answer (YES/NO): NO